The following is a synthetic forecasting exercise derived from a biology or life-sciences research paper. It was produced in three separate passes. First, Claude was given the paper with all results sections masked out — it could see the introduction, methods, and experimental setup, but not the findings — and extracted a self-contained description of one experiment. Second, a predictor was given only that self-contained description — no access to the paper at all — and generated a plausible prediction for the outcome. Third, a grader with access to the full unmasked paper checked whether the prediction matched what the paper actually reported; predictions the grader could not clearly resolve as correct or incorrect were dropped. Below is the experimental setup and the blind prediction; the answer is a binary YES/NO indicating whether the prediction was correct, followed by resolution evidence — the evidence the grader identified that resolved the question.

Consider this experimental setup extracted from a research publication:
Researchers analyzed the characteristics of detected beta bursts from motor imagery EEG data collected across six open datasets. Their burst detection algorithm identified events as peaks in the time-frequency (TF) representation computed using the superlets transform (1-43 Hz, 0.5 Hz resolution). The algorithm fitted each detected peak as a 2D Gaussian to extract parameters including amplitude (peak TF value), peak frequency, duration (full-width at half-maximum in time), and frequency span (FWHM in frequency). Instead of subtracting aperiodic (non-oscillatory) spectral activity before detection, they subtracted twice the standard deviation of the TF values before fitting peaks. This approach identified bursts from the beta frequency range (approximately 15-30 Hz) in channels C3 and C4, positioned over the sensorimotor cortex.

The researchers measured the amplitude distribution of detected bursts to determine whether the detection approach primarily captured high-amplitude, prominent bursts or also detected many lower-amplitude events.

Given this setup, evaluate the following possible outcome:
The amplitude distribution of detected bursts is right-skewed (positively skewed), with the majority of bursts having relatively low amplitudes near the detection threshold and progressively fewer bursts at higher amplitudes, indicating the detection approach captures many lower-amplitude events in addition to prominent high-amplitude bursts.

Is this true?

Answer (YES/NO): YES